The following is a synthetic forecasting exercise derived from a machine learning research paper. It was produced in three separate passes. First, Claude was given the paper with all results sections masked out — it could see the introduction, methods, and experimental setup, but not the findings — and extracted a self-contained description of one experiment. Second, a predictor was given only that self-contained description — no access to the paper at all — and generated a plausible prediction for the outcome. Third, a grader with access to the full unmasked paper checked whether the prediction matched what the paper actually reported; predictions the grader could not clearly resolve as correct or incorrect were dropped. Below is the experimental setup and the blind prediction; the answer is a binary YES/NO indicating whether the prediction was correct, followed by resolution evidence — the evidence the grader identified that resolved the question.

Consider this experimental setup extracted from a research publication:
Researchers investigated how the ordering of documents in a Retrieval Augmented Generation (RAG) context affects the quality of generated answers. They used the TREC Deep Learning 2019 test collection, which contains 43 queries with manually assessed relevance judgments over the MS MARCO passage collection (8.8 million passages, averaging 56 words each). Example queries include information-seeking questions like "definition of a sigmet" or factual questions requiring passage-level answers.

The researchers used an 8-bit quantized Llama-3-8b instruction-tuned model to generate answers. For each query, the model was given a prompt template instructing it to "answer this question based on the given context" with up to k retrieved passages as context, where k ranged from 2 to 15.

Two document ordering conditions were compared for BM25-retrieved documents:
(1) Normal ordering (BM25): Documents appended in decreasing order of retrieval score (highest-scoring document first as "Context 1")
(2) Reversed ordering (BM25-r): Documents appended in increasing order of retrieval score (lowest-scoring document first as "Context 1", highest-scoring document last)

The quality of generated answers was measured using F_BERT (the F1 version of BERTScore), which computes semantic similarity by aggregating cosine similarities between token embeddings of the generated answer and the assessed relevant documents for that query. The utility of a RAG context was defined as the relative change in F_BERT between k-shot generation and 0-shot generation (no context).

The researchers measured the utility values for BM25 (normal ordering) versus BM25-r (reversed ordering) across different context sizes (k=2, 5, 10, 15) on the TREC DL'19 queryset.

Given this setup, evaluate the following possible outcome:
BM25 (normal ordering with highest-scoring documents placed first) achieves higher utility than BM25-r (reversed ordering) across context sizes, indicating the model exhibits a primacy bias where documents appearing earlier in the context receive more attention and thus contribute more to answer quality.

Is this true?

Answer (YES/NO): NO